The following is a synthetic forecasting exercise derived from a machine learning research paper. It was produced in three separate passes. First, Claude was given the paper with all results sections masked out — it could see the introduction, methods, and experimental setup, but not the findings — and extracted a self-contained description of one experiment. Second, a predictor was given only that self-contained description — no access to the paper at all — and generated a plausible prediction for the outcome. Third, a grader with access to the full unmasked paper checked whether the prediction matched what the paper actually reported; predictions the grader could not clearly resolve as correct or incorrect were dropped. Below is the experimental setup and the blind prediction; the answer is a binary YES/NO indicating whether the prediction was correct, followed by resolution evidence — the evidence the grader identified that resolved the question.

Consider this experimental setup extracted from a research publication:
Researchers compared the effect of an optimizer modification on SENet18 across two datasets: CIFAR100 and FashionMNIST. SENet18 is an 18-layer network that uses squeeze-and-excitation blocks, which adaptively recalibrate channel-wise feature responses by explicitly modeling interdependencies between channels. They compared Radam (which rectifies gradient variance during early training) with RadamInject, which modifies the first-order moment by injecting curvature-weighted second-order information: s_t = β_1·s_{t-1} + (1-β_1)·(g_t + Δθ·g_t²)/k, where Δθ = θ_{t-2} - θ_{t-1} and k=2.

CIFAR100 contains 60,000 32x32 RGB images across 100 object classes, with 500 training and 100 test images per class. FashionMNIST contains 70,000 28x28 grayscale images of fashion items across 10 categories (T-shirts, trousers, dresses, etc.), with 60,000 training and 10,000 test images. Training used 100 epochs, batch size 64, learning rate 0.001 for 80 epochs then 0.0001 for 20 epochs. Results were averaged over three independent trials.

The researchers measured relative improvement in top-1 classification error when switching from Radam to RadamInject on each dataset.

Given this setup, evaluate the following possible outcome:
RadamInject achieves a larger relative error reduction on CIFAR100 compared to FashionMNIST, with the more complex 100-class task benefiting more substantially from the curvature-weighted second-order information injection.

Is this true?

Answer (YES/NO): NO